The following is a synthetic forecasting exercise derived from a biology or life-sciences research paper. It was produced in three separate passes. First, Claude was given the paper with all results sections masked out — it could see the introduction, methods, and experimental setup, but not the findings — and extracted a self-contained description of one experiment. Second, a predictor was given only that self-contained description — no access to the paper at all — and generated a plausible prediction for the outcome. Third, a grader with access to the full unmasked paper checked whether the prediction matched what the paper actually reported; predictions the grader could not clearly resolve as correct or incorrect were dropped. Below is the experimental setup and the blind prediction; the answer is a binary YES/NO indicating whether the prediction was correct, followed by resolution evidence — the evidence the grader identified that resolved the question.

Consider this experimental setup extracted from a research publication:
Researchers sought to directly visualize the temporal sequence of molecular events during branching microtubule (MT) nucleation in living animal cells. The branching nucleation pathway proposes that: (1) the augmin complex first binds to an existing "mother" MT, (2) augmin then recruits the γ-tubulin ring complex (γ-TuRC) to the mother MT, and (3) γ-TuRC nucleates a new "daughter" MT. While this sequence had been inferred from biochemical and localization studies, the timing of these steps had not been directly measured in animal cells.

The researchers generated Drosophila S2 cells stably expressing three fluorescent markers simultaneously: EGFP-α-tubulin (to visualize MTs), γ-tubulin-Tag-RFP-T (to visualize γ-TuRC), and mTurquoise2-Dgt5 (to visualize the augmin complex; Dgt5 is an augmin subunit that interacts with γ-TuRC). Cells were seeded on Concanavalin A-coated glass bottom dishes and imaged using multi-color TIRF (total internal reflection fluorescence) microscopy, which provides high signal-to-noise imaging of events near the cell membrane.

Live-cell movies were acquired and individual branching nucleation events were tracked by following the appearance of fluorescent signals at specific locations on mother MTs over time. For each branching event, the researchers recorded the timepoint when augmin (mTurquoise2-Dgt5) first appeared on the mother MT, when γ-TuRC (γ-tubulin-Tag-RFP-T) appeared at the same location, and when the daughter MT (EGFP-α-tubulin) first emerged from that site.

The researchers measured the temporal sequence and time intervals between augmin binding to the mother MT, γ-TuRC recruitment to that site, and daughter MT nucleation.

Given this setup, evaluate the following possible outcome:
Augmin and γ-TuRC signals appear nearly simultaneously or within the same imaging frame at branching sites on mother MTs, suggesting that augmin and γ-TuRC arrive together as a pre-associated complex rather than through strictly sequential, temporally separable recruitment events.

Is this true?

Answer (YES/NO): NO